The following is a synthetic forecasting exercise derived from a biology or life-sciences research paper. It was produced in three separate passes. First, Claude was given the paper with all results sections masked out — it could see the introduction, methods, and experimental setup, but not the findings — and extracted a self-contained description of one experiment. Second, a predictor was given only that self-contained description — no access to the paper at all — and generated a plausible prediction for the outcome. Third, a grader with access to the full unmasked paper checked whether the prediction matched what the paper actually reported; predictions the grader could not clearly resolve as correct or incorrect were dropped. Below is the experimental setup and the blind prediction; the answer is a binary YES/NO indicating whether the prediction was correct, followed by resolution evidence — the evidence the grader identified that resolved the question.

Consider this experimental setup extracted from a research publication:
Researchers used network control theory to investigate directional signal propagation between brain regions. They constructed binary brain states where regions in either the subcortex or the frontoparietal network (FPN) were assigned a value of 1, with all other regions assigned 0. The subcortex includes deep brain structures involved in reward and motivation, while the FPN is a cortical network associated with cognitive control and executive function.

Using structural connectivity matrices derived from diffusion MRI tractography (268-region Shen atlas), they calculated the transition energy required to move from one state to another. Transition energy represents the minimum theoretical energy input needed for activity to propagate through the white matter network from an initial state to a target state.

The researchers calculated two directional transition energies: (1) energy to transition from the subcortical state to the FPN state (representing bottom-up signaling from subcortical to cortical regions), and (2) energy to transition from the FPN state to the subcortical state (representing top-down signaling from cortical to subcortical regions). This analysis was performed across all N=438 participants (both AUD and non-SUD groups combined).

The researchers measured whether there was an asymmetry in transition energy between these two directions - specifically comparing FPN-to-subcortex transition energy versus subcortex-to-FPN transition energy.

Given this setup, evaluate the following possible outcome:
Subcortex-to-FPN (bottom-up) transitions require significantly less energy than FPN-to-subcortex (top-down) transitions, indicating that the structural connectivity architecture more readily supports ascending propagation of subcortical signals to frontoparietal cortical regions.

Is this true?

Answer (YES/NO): NO